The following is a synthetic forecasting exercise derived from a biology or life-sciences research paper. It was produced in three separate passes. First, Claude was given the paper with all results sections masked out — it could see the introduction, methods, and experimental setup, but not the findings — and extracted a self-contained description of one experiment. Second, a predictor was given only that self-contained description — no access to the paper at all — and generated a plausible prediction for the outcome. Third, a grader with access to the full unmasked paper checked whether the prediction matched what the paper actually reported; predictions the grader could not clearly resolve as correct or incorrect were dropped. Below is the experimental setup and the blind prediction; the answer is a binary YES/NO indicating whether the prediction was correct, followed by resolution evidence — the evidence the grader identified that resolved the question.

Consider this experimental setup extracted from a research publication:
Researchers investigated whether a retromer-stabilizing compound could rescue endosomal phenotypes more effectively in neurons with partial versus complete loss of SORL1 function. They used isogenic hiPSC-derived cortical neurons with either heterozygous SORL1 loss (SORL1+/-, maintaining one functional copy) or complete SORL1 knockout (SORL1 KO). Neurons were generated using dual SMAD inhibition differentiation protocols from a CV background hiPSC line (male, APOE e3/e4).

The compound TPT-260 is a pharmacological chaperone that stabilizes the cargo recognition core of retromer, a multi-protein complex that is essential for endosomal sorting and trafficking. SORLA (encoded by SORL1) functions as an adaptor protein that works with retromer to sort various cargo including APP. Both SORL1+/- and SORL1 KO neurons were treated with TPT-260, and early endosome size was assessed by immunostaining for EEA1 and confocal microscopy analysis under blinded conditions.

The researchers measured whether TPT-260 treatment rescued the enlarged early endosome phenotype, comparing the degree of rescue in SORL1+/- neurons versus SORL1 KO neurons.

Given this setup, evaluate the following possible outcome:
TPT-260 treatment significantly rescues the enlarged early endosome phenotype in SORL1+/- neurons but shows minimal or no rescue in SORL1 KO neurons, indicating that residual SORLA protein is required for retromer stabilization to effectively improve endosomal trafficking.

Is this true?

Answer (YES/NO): NO